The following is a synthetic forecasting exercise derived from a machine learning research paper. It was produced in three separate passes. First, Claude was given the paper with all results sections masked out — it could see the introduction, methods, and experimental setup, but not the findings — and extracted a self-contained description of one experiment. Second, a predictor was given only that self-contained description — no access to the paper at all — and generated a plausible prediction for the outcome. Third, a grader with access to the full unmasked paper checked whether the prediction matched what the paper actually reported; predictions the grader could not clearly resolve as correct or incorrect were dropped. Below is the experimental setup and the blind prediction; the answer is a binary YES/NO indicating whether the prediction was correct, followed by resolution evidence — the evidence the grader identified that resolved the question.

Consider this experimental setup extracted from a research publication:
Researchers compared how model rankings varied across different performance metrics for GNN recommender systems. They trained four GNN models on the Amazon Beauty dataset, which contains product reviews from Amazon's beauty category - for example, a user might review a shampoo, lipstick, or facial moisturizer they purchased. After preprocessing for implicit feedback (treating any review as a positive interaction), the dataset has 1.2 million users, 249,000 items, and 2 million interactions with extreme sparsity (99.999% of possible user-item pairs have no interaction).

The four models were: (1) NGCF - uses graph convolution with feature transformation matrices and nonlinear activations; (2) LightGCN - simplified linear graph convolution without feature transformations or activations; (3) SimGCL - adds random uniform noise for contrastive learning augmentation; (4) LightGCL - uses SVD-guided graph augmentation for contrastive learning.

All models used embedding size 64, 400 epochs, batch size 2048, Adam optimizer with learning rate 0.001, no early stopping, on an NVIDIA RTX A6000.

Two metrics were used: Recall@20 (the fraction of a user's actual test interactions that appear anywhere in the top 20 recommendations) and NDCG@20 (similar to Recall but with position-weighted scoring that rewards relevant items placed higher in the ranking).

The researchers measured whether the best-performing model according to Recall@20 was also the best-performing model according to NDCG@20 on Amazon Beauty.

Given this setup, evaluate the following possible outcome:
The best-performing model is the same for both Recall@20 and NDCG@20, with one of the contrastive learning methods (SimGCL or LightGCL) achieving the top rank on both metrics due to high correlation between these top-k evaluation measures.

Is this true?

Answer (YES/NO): NO